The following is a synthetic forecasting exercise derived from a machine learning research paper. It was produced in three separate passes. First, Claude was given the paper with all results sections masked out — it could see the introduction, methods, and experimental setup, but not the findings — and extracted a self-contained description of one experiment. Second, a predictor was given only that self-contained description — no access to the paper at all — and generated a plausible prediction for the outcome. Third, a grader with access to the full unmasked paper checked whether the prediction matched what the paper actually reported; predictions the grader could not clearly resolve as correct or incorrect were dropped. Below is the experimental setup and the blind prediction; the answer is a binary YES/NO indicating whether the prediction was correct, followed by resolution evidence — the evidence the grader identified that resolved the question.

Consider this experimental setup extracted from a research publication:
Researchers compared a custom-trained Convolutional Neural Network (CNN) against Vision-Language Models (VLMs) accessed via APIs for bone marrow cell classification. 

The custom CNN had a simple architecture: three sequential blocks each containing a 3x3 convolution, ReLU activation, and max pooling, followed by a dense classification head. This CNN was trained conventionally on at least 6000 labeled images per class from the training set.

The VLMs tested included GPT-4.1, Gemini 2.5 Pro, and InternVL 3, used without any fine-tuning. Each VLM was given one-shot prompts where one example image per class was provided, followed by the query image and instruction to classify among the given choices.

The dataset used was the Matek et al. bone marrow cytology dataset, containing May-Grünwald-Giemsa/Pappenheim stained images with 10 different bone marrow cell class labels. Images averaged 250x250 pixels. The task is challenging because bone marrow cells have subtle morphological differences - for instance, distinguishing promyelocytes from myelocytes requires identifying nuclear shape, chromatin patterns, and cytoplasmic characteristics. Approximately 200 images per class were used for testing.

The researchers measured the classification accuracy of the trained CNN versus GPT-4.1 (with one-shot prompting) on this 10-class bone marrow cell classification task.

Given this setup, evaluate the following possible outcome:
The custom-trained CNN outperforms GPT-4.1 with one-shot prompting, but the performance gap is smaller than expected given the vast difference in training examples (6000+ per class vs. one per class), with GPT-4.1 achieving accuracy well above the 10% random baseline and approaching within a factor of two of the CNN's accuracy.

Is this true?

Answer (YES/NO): YES